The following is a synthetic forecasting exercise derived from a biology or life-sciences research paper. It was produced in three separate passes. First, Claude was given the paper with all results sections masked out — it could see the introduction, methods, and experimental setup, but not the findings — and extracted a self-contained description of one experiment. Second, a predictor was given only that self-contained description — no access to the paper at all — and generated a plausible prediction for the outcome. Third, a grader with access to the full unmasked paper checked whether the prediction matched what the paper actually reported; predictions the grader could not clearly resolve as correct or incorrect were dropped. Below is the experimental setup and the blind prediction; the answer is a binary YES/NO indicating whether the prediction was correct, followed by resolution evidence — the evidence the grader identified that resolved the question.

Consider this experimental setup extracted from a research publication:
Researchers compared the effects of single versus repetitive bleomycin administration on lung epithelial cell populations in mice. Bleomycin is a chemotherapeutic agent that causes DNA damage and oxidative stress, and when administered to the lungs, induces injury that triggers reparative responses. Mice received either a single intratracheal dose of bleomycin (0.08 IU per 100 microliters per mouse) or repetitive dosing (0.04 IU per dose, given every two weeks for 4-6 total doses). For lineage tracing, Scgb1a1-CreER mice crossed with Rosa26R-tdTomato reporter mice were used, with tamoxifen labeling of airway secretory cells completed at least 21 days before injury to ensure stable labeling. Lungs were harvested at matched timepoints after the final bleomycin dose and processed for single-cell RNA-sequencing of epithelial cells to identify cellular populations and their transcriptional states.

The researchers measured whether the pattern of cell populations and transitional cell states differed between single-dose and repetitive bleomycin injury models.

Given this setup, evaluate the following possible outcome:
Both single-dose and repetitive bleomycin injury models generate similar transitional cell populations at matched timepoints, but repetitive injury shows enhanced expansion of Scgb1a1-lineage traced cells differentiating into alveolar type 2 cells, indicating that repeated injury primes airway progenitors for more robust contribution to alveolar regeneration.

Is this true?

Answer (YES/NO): NO